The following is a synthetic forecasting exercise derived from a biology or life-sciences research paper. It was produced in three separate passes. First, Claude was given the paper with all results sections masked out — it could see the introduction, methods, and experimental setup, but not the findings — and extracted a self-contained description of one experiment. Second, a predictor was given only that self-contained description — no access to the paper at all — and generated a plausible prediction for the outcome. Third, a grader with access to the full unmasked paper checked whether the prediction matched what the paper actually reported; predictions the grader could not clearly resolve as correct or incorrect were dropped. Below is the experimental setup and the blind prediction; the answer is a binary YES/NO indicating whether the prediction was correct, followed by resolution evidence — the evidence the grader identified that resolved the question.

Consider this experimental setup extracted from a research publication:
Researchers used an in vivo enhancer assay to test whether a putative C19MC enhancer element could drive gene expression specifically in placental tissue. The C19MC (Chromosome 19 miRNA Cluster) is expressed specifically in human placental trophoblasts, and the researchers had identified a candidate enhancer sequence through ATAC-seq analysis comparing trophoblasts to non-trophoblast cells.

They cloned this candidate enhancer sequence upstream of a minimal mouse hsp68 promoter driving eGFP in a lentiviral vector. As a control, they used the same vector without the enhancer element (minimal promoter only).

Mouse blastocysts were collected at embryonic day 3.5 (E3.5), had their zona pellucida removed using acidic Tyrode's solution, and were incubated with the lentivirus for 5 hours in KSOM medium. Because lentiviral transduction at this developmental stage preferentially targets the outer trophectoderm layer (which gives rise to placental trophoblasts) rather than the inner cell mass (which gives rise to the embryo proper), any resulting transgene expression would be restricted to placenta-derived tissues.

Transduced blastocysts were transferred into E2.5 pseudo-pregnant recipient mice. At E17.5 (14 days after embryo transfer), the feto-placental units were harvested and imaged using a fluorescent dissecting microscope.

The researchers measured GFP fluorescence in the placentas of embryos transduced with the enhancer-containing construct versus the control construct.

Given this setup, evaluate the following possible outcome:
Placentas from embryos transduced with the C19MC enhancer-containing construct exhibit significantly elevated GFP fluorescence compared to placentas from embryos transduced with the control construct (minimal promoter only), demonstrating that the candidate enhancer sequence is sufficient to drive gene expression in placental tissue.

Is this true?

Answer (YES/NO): YES